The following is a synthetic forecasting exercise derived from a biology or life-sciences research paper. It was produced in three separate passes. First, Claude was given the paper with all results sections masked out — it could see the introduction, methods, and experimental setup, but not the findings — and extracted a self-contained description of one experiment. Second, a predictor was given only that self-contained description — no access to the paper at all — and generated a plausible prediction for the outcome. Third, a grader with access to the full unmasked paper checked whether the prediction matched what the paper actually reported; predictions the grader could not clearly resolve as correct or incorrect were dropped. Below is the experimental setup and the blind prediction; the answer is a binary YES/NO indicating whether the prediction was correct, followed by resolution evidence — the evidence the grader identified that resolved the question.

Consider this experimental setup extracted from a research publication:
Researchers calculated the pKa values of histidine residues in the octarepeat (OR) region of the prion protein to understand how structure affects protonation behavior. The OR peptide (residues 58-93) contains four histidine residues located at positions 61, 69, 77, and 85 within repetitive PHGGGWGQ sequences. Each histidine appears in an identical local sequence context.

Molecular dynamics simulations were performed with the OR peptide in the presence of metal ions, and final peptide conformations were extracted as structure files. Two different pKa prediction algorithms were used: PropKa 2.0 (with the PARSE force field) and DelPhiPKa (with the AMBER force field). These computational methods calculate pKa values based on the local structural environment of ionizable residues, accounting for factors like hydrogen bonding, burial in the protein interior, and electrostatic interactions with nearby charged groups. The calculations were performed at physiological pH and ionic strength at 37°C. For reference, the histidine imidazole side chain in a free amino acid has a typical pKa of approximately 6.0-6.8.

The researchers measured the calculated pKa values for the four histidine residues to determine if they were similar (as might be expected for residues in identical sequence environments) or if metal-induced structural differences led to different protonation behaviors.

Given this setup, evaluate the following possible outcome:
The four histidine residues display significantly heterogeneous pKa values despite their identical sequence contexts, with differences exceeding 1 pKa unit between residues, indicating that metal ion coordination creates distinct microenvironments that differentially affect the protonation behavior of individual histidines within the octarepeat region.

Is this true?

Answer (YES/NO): NO